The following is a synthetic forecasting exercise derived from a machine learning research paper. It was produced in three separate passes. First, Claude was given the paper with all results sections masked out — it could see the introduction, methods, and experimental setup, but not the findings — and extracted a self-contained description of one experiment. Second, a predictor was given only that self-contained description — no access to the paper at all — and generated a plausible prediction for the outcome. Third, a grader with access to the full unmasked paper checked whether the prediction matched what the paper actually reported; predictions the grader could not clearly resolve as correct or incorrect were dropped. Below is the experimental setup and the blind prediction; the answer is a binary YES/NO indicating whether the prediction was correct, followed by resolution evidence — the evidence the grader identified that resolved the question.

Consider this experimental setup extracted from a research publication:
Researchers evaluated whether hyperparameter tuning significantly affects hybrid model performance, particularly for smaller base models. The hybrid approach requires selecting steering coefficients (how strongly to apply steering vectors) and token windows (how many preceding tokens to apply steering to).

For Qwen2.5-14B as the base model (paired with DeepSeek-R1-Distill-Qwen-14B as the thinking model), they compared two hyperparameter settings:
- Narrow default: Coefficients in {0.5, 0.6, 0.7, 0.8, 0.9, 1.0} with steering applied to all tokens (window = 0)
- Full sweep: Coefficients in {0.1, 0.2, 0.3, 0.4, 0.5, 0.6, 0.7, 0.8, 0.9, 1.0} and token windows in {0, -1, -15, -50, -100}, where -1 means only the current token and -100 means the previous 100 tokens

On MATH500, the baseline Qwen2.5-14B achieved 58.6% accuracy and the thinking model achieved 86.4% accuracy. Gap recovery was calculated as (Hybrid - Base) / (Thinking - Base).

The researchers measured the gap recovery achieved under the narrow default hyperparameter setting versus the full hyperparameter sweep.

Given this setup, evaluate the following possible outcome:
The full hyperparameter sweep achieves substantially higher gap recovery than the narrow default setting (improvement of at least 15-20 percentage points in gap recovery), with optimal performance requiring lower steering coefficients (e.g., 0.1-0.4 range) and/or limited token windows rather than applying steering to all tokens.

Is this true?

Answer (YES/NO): YES